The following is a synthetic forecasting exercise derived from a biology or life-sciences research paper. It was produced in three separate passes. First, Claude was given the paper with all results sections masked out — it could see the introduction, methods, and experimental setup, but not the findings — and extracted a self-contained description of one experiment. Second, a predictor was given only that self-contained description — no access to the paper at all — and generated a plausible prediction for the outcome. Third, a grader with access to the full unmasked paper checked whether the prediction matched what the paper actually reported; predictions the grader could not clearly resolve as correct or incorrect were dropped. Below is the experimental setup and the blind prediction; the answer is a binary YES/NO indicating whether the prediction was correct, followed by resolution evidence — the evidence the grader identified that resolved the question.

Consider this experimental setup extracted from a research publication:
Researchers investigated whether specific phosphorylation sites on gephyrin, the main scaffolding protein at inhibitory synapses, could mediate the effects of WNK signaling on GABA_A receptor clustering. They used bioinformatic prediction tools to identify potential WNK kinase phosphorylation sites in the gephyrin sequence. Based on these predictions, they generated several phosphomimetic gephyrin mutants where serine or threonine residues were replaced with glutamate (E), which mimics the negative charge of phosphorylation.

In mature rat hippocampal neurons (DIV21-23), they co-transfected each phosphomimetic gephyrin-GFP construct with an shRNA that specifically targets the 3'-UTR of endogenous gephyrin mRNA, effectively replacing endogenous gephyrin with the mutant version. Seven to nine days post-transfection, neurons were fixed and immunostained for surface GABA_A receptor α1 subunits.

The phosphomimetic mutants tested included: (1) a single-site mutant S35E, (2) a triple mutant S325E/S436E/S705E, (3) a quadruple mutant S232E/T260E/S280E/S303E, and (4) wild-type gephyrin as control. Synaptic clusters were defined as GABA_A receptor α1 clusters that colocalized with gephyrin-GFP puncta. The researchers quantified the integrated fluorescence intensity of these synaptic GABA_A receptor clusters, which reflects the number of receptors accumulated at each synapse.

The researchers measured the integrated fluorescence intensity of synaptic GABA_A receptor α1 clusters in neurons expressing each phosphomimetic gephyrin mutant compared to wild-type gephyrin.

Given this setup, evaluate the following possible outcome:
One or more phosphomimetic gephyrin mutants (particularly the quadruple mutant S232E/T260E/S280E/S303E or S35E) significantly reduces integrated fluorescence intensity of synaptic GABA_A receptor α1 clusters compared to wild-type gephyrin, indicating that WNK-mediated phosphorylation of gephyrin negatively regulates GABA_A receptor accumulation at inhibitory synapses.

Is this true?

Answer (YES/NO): NO